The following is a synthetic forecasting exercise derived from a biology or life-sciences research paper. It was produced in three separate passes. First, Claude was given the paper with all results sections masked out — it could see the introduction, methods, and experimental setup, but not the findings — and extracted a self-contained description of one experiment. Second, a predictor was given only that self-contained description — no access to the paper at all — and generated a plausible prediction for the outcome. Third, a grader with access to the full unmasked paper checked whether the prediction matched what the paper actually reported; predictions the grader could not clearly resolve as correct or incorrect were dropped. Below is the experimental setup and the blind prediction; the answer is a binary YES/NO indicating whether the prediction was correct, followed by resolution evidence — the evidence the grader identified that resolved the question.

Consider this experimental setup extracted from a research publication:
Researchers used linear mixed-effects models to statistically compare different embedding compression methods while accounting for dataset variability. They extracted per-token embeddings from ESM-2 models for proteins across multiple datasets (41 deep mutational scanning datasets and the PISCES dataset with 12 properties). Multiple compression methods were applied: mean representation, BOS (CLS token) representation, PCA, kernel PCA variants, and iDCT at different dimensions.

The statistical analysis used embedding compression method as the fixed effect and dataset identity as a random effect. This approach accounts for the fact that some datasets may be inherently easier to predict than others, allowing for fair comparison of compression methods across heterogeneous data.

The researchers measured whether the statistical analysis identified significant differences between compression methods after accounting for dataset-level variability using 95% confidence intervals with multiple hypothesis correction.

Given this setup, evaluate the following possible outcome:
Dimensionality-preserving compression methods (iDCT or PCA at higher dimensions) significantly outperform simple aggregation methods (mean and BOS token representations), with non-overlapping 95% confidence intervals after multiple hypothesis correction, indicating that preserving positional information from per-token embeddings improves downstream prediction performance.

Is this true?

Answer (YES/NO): NO